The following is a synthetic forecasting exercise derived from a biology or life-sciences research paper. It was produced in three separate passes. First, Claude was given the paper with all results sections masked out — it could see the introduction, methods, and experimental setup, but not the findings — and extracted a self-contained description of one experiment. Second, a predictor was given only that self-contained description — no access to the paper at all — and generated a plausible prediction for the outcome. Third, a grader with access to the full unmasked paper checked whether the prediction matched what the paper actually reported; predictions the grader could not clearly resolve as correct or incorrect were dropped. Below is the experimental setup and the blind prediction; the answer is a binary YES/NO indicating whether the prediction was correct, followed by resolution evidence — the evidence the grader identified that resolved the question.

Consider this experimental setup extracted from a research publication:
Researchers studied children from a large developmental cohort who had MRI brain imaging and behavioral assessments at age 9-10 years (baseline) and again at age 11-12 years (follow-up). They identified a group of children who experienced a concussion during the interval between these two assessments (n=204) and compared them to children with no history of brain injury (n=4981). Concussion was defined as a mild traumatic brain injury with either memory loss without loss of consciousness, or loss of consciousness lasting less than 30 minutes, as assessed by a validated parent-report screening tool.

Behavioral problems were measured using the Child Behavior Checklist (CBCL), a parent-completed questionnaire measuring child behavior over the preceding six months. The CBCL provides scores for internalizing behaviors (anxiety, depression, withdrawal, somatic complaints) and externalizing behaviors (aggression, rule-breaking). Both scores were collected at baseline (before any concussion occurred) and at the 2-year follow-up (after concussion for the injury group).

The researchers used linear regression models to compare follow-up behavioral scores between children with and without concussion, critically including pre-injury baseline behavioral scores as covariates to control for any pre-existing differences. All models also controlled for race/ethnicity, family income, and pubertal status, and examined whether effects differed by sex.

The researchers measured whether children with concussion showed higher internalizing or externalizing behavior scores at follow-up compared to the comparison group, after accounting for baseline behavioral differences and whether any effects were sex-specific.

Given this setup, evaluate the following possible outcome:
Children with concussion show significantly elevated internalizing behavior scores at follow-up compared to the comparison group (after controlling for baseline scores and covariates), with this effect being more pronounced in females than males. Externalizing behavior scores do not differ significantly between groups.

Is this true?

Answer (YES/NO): NO